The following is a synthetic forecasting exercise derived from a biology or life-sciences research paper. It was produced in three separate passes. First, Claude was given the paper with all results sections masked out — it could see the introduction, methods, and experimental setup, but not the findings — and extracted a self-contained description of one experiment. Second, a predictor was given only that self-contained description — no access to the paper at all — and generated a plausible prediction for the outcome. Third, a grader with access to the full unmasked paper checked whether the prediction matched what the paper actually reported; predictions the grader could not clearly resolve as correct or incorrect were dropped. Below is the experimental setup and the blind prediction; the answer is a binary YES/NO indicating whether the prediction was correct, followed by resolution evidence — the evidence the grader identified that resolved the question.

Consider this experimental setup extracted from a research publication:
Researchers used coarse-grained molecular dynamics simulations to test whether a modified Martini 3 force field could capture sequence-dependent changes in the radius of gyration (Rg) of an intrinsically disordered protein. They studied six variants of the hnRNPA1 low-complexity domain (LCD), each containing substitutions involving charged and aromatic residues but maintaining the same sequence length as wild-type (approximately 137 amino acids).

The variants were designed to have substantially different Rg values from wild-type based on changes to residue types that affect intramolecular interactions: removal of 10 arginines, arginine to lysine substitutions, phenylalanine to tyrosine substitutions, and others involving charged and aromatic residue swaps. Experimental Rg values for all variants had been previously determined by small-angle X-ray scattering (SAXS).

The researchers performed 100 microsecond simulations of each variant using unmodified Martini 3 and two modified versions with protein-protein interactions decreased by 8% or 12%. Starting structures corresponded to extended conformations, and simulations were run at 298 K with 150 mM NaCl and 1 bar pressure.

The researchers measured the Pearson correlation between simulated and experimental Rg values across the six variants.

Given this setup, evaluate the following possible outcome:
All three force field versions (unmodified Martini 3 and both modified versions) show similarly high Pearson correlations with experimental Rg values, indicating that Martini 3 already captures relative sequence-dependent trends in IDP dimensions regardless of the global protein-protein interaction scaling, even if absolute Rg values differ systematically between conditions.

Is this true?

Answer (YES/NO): NO